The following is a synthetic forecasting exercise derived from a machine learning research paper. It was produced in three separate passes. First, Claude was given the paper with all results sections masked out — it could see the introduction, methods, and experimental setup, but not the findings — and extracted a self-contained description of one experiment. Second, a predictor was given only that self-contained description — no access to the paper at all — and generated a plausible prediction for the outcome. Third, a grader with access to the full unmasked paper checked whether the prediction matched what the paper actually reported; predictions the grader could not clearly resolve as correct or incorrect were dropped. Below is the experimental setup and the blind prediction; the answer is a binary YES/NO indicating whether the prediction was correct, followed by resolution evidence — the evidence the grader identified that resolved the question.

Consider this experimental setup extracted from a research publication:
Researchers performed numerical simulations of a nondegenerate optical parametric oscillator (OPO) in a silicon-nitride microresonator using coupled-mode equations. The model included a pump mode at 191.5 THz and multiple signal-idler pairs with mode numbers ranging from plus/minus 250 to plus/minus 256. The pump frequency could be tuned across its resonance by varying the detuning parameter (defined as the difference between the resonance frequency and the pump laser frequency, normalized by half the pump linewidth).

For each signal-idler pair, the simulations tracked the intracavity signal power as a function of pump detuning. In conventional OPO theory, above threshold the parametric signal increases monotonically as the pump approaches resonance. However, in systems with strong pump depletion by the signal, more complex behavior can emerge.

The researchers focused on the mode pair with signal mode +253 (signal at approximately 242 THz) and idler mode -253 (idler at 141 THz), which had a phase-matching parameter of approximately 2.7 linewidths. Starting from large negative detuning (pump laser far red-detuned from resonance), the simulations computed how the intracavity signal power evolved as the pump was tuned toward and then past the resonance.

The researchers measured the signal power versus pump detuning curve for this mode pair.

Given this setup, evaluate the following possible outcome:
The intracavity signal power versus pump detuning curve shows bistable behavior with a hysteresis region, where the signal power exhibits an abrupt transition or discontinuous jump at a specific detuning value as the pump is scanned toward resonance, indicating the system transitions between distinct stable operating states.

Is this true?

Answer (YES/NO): YES